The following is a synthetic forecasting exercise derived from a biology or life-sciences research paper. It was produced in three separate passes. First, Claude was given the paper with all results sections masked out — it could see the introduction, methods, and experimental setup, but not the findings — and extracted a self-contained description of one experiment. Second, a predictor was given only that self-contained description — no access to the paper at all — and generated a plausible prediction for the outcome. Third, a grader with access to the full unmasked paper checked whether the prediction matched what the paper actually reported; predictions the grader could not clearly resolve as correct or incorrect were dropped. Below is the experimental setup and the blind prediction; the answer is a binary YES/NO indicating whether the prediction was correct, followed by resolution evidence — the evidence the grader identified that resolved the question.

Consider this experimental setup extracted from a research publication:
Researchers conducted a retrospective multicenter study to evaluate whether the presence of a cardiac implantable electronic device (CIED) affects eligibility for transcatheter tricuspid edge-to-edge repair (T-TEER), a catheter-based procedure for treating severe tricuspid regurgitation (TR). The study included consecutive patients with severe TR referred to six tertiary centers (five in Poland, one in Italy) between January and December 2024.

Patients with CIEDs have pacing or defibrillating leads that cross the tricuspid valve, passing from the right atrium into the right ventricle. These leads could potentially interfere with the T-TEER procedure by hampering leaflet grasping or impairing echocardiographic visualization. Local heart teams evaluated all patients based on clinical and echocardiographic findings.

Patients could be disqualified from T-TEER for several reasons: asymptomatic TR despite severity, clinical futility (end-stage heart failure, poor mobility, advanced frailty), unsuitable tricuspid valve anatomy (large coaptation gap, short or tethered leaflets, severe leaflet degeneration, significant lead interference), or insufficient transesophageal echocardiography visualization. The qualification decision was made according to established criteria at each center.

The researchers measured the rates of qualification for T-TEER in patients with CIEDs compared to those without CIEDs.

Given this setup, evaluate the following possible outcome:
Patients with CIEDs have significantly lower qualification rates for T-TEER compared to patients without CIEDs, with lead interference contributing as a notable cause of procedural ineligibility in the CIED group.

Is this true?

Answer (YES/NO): NO